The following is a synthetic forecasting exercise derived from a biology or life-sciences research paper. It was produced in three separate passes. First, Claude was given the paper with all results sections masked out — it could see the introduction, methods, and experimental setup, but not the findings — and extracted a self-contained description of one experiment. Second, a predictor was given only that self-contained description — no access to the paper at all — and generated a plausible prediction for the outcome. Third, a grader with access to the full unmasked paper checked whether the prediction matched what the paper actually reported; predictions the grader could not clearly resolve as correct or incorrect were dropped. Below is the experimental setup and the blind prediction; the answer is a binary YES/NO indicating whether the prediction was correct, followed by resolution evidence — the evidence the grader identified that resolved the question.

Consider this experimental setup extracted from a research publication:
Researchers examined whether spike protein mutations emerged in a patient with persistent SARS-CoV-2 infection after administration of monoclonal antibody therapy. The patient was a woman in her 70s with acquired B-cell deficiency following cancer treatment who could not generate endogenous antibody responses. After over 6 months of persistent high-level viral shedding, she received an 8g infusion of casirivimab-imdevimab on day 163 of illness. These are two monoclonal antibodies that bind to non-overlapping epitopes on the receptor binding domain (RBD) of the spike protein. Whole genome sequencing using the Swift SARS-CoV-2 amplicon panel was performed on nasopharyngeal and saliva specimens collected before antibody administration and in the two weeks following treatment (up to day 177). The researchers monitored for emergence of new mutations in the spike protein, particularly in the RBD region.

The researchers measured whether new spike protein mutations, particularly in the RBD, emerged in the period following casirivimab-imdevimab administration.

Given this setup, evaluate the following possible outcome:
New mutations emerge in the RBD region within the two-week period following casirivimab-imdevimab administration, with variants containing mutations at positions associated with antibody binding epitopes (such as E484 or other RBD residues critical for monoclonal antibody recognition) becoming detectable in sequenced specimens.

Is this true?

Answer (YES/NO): NO